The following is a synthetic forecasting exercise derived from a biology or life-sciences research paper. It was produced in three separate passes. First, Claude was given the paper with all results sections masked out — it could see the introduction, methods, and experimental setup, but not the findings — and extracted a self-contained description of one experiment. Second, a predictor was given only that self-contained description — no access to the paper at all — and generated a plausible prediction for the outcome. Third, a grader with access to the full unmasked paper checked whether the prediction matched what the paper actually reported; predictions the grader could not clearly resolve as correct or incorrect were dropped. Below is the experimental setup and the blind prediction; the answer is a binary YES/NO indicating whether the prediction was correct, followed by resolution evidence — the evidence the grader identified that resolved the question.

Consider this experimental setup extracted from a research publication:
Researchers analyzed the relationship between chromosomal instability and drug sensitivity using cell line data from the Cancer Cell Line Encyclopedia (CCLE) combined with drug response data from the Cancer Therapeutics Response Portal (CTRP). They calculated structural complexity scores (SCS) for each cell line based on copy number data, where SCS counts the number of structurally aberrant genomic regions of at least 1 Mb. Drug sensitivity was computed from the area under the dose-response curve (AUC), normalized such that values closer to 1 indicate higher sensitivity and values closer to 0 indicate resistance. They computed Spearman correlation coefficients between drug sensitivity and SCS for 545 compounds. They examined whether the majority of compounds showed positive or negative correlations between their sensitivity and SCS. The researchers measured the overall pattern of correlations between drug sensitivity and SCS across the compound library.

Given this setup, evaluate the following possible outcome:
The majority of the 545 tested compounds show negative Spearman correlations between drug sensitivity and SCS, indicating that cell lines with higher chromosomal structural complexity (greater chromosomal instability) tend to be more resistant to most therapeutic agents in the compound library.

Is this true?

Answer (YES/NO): YES